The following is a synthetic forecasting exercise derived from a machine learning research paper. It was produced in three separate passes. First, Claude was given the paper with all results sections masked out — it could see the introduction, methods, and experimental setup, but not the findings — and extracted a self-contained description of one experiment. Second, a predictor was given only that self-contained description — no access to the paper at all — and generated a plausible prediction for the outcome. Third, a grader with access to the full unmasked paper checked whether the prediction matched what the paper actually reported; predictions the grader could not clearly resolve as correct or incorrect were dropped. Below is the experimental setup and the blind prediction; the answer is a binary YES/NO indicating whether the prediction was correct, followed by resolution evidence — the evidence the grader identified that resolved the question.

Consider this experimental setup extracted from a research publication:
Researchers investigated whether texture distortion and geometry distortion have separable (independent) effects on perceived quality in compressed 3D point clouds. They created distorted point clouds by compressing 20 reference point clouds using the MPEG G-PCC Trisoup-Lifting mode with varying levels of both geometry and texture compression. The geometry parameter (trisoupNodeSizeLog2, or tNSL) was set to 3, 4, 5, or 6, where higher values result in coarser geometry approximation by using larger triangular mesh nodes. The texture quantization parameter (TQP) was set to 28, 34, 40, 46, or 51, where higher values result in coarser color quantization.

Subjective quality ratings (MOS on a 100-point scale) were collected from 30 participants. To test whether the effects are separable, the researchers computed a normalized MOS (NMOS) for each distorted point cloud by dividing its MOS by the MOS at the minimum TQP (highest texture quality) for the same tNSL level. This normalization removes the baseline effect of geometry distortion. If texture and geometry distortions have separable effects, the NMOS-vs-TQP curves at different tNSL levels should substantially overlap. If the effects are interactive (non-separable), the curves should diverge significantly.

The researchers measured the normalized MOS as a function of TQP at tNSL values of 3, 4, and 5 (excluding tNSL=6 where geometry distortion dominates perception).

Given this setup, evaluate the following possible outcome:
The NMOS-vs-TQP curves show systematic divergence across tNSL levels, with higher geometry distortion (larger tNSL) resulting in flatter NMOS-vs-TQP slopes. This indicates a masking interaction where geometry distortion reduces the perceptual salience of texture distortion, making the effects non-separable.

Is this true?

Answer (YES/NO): NO